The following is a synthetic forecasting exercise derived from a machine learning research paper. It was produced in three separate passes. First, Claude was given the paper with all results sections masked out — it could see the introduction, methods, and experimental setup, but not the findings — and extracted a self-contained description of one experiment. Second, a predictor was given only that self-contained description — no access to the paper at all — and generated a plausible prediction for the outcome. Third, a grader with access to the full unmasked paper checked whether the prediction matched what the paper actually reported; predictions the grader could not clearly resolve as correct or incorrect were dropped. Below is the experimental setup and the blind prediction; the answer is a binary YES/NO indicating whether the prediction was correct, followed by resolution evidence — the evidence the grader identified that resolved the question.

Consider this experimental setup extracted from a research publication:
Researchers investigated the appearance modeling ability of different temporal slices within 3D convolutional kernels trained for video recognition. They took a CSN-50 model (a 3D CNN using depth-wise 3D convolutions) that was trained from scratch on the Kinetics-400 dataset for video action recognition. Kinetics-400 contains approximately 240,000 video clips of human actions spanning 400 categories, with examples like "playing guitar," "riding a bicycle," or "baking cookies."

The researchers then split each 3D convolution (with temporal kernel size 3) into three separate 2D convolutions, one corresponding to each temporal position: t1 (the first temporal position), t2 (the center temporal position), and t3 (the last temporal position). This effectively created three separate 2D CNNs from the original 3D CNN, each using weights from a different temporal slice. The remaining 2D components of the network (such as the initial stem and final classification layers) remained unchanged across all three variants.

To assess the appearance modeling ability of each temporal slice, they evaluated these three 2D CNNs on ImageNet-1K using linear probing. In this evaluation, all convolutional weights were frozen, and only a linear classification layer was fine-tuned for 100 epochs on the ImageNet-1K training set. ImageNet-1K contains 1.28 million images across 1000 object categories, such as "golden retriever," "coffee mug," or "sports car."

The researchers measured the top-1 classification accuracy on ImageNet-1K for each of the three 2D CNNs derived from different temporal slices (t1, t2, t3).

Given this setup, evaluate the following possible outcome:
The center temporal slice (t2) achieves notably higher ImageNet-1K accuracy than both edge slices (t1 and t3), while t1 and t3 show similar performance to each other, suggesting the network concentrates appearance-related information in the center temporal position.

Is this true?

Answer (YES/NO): YES